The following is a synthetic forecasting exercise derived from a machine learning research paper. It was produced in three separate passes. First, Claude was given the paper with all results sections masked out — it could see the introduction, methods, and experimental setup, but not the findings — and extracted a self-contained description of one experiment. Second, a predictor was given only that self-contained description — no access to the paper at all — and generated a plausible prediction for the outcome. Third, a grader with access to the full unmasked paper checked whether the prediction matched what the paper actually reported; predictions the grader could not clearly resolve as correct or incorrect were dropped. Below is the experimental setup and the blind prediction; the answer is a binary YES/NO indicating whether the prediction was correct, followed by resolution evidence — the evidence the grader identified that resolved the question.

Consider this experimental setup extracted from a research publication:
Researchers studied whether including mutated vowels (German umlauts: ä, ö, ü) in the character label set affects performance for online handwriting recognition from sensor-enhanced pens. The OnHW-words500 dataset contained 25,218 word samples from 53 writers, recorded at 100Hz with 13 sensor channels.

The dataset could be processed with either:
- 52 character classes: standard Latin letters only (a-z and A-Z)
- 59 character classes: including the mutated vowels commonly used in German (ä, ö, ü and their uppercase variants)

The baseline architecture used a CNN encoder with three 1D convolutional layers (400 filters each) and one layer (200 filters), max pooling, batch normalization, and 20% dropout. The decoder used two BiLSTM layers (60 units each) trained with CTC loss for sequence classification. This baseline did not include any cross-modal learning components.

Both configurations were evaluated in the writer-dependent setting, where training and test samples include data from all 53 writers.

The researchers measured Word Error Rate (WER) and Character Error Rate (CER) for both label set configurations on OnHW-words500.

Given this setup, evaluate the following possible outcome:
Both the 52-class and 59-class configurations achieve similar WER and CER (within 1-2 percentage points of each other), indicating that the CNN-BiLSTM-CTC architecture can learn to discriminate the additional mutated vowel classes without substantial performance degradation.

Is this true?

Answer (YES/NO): YES